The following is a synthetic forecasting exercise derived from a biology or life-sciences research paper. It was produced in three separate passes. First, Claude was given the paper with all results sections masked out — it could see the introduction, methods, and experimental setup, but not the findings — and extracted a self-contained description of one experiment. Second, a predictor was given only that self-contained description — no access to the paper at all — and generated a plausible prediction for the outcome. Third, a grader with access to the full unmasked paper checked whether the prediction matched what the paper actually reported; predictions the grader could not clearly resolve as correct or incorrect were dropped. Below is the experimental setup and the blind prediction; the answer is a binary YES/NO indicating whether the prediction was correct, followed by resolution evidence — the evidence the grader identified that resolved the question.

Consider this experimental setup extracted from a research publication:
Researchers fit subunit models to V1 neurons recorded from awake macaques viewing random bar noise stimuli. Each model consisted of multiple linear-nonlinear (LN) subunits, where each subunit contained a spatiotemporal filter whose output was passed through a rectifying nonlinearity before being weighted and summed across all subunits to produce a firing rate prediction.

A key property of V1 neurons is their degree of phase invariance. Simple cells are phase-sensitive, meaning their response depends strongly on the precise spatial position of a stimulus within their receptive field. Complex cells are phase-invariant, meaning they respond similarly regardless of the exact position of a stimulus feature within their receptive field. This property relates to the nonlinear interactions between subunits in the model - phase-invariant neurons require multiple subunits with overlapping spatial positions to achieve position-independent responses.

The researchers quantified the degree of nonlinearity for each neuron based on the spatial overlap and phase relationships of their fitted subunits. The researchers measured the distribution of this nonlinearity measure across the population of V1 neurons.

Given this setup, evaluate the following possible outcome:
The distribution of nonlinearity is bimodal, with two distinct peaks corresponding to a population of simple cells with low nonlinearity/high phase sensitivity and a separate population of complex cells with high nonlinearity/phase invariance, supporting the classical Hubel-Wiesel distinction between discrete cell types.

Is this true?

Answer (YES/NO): YES